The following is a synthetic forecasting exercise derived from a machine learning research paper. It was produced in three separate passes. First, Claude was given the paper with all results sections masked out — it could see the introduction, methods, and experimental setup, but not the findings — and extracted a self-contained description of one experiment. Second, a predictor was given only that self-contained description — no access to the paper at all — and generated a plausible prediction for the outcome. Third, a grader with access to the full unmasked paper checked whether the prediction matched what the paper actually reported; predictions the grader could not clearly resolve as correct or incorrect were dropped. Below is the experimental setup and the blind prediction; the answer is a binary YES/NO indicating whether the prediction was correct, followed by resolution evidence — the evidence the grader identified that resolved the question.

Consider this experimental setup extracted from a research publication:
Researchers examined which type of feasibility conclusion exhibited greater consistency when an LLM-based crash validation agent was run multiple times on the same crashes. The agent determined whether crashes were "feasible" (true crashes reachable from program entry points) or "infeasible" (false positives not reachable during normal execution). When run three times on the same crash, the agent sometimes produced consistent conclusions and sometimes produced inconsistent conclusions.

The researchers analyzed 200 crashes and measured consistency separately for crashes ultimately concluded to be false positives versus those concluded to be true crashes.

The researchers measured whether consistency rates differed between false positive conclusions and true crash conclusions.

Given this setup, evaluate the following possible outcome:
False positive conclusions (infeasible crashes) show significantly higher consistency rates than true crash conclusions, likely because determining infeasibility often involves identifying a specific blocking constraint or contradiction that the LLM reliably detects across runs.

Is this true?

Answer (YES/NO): YES